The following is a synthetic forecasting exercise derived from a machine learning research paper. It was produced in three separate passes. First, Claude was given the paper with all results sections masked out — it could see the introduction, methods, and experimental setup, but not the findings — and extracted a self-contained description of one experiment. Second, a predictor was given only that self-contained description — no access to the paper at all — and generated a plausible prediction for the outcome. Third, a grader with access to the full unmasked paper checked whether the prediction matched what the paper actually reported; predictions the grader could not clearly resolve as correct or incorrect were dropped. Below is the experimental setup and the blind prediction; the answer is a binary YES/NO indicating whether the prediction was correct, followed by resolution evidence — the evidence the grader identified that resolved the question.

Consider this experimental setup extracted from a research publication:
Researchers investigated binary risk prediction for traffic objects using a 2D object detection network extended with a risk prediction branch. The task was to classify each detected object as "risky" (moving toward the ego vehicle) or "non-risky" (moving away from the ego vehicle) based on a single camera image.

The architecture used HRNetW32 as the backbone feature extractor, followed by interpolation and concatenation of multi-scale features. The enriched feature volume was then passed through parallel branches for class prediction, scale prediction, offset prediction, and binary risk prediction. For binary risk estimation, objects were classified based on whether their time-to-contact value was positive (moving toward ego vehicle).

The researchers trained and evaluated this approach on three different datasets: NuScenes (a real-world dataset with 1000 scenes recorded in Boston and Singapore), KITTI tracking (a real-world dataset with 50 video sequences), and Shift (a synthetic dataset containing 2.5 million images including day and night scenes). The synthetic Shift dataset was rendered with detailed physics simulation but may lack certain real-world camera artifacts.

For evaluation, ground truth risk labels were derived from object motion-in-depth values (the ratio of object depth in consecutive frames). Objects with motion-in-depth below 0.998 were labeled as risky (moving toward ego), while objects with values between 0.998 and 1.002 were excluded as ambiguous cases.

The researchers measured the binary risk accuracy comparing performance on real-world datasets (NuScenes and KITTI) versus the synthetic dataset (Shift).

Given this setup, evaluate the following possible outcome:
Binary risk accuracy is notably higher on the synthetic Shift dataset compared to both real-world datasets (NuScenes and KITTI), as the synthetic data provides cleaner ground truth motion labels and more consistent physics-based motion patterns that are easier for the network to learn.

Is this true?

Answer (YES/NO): NO